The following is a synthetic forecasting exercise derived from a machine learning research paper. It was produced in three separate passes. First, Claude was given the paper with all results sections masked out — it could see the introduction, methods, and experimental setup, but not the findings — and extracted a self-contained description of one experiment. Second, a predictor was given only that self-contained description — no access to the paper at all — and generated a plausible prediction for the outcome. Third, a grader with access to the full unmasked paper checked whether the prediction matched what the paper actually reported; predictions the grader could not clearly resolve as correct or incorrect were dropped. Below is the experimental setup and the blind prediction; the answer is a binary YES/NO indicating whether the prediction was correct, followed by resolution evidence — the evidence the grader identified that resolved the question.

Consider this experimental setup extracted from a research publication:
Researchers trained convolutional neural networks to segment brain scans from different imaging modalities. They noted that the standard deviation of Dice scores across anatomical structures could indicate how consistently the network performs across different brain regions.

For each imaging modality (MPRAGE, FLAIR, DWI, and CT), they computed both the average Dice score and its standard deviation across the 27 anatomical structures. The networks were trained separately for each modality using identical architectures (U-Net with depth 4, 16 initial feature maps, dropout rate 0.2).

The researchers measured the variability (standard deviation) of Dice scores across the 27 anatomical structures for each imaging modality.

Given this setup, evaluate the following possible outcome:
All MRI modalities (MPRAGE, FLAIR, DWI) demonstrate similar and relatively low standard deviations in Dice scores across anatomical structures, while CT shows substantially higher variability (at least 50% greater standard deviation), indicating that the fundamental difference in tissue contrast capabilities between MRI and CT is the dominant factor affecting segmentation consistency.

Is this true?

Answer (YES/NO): NO